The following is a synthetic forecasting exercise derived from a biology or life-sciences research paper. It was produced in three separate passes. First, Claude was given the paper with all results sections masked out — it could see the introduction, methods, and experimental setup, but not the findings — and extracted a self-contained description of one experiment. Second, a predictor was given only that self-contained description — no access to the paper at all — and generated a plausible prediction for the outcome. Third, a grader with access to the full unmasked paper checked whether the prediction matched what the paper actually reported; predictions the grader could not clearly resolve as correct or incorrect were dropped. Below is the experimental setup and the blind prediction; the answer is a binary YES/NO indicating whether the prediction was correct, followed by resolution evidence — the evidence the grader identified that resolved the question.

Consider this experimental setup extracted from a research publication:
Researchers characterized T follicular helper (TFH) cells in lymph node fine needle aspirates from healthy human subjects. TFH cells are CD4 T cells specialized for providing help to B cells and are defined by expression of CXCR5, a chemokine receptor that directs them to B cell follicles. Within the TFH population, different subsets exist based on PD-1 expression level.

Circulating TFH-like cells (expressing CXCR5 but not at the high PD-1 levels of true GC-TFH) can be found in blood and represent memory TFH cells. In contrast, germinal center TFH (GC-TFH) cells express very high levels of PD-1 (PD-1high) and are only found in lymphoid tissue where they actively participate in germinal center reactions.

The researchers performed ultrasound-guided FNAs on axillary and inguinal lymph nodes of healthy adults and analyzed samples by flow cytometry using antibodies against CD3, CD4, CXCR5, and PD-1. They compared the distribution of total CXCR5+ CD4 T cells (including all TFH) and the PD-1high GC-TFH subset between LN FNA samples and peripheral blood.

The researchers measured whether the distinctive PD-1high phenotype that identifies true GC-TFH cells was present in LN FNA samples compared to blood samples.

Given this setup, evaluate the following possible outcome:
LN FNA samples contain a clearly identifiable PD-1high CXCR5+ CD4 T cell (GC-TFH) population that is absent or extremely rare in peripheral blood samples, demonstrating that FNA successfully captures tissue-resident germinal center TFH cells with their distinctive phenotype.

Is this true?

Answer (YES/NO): YES